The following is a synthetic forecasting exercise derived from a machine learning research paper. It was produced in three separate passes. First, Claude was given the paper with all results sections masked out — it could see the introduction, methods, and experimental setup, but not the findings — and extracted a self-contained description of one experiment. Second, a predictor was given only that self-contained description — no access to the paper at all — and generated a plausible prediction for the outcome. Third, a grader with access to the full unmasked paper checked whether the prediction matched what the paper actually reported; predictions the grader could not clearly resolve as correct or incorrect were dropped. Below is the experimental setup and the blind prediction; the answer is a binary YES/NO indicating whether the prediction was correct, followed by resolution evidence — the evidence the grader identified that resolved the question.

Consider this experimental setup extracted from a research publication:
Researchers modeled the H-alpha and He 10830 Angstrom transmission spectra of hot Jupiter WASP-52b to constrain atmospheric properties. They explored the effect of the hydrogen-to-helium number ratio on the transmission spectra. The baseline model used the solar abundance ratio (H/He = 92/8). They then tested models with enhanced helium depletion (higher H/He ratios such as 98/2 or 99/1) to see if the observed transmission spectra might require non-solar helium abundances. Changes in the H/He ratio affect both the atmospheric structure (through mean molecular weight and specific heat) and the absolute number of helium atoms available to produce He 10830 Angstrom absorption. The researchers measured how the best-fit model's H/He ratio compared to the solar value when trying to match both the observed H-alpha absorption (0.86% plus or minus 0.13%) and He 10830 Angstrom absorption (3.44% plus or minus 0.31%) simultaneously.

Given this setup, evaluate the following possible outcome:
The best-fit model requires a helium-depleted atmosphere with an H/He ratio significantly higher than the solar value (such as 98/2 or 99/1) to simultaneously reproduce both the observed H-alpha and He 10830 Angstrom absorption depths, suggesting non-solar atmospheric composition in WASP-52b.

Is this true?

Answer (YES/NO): YES